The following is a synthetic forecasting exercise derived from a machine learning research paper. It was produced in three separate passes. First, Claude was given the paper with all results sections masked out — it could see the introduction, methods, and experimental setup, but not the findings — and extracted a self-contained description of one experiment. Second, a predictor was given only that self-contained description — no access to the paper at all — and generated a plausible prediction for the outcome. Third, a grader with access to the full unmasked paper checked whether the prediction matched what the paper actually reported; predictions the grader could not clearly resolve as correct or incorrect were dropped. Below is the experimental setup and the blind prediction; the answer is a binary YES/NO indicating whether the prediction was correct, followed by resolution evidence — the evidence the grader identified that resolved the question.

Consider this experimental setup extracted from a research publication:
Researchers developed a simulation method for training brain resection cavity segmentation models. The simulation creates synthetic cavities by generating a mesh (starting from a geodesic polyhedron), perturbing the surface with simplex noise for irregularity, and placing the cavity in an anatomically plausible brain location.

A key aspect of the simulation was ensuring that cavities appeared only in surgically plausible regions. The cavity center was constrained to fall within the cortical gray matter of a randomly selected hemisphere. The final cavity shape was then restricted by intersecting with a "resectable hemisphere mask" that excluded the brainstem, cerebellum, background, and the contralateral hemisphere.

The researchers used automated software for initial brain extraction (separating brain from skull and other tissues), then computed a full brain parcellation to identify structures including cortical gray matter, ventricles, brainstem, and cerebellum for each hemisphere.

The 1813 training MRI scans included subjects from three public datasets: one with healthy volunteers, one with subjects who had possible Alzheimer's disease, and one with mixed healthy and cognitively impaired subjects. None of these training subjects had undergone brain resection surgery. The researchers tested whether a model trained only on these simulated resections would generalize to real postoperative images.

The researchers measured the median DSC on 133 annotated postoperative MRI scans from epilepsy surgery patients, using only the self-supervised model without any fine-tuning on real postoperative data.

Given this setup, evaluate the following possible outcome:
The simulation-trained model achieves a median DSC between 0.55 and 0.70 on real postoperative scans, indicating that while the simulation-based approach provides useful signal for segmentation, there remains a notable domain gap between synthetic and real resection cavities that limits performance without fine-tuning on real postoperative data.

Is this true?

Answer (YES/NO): NO